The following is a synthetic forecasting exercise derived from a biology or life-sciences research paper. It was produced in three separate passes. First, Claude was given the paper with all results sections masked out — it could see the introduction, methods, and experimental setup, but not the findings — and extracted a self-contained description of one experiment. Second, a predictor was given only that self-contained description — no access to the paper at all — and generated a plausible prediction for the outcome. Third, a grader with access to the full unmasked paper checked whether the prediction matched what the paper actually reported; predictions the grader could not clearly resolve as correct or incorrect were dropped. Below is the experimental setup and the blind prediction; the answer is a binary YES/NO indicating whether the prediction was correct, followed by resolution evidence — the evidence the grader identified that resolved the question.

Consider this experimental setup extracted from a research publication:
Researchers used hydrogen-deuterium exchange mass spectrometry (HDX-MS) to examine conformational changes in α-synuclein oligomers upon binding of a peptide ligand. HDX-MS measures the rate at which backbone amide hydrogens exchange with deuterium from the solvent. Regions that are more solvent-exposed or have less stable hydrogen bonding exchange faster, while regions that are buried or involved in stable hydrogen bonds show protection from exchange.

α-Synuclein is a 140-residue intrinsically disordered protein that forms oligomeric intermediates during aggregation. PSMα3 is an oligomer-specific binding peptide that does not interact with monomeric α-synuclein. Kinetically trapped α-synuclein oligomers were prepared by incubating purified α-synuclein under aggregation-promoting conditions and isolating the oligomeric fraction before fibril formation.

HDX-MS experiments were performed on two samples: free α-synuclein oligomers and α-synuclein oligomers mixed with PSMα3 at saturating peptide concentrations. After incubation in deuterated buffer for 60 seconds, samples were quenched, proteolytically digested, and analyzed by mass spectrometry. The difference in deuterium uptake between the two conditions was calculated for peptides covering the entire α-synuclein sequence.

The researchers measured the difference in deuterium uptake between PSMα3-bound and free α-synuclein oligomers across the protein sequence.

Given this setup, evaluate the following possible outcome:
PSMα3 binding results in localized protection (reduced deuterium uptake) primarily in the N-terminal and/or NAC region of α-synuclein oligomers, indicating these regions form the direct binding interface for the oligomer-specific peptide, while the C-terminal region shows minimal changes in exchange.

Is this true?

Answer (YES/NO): NO